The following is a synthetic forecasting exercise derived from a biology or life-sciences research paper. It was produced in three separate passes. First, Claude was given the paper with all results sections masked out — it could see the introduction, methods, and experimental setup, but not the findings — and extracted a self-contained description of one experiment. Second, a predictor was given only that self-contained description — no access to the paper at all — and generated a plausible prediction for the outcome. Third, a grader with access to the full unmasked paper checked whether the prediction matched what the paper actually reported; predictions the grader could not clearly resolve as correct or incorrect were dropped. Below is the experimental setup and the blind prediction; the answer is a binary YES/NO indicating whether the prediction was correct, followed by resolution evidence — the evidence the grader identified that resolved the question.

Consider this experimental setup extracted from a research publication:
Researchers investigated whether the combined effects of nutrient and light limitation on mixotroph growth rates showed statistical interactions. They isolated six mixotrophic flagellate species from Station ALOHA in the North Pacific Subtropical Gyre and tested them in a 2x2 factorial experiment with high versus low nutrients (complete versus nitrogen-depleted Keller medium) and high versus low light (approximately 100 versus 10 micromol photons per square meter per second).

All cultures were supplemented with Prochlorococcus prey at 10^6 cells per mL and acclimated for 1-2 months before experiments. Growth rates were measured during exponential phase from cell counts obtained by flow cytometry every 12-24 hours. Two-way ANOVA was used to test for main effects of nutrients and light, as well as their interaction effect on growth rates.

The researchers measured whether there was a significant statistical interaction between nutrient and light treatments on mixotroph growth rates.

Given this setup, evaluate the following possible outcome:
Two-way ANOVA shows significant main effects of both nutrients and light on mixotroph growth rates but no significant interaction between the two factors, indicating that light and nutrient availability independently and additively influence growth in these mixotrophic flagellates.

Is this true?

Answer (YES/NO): NO